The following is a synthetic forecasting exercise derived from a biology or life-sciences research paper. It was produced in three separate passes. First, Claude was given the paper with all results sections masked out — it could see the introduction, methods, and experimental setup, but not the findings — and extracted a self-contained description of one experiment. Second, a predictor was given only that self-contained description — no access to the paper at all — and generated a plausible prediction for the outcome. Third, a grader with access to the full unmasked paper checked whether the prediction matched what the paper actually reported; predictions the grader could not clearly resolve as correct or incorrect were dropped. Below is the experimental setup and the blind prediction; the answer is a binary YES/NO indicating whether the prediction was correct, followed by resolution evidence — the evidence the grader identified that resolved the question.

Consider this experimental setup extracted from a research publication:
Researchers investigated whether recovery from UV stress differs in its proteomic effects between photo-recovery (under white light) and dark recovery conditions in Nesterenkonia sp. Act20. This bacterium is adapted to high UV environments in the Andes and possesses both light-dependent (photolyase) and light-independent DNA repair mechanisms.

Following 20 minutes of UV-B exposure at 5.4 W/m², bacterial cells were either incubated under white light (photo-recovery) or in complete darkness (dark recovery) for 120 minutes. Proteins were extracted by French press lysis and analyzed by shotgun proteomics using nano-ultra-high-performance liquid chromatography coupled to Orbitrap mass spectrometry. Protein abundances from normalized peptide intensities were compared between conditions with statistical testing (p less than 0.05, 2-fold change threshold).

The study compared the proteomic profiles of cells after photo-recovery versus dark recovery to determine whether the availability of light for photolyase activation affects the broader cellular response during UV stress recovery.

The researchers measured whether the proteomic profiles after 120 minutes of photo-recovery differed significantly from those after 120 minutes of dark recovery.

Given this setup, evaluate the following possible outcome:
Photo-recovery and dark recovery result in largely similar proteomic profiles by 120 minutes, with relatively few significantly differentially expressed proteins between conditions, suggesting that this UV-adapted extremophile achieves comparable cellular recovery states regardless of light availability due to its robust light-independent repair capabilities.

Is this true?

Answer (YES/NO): NO